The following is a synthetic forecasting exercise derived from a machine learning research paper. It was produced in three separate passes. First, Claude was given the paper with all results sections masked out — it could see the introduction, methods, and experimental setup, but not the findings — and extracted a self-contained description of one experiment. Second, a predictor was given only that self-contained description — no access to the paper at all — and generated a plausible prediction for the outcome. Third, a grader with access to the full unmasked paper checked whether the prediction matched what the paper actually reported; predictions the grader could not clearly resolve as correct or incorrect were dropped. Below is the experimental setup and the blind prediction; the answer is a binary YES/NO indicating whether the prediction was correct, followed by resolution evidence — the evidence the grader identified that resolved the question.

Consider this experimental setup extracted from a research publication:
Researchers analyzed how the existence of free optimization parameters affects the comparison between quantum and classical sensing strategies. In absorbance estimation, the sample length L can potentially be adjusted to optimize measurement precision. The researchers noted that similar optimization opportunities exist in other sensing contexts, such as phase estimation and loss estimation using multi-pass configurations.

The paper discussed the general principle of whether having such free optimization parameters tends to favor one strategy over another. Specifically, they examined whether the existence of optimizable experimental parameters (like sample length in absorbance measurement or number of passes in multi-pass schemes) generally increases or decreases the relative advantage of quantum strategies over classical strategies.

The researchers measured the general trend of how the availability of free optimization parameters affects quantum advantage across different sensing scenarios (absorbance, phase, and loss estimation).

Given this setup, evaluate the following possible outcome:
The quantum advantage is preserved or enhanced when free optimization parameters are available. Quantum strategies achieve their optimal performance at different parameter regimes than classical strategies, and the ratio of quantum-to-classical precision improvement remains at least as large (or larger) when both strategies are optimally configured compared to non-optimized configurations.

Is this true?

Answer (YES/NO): NO